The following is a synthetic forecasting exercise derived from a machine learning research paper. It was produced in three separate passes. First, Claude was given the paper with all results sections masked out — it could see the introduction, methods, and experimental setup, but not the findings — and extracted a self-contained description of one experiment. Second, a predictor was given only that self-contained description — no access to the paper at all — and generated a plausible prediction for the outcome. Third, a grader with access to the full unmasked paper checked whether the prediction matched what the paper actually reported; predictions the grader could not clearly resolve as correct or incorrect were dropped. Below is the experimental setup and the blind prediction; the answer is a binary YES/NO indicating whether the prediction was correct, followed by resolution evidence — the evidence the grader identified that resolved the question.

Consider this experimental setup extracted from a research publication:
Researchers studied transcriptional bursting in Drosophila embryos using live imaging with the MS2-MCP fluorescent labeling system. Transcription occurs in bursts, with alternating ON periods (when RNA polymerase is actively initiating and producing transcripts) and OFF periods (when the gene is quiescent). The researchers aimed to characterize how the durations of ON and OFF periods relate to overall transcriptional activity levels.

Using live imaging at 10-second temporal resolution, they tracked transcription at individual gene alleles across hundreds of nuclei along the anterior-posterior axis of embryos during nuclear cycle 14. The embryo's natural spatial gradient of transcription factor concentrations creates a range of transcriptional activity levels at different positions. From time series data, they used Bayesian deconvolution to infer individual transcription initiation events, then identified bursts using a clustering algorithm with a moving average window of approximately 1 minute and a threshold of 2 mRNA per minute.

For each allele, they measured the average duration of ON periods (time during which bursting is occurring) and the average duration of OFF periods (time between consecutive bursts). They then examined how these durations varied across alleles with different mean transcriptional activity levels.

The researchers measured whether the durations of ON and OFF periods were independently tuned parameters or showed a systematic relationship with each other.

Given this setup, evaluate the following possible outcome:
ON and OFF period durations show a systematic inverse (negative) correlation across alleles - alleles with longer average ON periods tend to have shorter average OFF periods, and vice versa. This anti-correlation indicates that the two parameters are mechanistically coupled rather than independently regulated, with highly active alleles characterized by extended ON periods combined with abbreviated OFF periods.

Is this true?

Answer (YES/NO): YES